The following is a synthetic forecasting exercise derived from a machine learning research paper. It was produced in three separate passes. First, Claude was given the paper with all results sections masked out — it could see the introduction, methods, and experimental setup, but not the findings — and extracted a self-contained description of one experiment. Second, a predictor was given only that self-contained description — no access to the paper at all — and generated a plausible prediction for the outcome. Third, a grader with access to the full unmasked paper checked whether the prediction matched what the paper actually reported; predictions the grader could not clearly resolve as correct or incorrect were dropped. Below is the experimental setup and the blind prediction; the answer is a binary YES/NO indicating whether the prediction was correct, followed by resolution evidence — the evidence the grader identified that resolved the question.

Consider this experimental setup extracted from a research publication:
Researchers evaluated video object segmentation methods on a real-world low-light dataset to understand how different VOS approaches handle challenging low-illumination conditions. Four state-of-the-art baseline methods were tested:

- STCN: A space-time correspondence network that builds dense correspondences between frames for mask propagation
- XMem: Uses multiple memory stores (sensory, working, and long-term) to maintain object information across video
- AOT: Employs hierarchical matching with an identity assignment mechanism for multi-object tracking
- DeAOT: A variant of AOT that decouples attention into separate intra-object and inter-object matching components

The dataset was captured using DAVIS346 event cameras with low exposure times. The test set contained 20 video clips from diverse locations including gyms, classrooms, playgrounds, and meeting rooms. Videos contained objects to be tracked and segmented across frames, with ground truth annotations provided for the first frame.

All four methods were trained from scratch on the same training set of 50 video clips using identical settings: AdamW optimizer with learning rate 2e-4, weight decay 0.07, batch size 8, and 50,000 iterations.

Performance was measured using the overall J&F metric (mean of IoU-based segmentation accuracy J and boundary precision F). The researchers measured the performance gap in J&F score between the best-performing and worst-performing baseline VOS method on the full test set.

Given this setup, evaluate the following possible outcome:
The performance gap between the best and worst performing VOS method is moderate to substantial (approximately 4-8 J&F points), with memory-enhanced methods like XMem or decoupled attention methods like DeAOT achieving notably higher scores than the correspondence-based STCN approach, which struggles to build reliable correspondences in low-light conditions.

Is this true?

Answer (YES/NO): NO